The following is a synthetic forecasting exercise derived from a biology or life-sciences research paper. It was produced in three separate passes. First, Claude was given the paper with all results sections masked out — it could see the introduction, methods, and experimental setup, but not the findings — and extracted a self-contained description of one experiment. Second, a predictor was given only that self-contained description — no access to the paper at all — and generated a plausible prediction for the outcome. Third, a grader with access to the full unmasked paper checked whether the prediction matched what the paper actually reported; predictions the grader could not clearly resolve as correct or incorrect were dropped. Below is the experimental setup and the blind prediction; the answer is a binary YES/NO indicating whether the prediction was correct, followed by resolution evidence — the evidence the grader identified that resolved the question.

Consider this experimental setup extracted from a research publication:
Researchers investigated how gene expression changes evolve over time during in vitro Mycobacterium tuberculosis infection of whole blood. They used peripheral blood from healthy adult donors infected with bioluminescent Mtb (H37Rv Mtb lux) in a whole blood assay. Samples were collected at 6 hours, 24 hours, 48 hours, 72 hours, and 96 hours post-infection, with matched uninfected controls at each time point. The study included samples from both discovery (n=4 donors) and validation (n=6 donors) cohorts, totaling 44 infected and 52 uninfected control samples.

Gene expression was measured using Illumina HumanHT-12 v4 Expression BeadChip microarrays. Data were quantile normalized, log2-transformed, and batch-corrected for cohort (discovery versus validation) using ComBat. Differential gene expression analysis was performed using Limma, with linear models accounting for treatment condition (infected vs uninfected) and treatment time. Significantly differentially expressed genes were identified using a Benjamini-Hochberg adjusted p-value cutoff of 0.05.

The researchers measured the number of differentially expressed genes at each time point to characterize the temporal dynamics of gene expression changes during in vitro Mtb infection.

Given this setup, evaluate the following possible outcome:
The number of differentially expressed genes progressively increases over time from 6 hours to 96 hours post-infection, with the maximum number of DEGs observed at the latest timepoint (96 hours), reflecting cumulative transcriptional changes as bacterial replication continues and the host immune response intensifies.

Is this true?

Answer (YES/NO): NO